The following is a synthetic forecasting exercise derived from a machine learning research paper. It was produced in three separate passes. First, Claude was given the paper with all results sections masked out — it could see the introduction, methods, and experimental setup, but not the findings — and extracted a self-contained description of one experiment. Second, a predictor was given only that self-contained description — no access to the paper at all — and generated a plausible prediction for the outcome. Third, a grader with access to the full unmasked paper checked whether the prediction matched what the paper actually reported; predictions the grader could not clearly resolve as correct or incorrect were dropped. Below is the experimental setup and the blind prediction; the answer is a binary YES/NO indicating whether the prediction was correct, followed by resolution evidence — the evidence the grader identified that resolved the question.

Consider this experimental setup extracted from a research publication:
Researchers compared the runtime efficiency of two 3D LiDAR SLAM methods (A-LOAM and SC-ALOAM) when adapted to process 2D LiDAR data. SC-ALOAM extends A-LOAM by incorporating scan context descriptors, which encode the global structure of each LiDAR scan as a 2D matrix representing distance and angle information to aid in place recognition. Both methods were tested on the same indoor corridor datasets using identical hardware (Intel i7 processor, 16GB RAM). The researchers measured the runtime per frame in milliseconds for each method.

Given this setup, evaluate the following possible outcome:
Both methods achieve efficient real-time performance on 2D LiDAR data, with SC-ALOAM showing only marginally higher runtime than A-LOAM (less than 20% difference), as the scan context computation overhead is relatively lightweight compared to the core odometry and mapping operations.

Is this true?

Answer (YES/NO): YES